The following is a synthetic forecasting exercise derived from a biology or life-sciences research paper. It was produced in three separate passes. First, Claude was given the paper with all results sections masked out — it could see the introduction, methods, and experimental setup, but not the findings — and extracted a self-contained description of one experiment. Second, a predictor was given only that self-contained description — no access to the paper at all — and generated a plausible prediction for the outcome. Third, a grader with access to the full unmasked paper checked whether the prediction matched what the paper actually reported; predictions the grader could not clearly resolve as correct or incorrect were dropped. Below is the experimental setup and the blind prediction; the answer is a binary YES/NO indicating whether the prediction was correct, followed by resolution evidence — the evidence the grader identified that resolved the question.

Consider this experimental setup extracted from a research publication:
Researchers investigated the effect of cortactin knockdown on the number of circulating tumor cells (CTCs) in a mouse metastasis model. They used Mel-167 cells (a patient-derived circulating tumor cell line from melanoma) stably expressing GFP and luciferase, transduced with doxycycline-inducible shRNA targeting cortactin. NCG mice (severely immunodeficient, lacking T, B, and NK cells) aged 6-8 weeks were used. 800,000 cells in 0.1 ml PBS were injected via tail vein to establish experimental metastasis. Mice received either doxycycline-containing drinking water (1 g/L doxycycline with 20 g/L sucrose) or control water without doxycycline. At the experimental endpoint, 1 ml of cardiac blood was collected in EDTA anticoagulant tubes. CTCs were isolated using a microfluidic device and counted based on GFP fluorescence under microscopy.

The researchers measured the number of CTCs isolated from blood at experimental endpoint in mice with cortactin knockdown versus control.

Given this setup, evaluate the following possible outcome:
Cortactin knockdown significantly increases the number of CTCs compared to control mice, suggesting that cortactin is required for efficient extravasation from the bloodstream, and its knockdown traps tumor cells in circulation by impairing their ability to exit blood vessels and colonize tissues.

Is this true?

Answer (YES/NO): NO